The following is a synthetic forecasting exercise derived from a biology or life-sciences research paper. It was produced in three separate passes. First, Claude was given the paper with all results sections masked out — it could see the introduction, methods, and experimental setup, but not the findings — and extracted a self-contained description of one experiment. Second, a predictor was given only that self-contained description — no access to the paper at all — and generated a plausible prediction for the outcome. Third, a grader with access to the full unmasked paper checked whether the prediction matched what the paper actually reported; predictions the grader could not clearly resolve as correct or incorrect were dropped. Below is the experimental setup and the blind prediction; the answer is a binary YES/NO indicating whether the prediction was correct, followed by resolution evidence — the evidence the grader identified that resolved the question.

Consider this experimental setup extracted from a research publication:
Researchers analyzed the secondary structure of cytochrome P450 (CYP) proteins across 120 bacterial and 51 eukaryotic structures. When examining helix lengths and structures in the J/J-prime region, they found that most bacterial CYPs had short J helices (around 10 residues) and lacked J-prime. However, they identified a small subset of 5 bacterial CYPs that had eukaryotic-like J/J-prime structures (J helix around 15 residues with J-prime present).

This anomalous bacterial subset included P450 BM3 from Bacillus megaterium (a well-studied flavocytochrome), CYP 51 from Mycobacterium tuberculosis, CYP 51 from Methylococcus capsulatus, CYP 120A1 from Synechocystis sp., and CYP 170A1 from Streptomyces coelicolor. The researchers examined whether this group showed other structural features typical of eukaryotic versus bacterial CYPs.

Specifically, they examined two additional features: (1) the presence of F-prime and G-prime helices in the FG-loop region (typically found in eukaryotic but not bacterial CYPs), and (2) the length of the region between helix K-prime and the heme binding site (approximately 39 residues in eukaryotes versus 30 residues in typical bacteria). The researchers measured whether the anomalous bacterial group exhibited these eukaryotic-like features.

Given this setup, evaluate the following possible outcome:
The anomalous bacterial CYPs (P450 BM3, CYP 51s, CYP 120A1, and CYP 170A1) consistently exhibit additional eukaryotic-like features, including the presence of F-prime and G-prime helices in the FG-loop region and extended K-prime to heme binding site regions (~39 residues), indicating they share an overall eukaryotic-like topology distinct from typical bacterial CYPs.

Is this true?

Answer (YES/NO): NO